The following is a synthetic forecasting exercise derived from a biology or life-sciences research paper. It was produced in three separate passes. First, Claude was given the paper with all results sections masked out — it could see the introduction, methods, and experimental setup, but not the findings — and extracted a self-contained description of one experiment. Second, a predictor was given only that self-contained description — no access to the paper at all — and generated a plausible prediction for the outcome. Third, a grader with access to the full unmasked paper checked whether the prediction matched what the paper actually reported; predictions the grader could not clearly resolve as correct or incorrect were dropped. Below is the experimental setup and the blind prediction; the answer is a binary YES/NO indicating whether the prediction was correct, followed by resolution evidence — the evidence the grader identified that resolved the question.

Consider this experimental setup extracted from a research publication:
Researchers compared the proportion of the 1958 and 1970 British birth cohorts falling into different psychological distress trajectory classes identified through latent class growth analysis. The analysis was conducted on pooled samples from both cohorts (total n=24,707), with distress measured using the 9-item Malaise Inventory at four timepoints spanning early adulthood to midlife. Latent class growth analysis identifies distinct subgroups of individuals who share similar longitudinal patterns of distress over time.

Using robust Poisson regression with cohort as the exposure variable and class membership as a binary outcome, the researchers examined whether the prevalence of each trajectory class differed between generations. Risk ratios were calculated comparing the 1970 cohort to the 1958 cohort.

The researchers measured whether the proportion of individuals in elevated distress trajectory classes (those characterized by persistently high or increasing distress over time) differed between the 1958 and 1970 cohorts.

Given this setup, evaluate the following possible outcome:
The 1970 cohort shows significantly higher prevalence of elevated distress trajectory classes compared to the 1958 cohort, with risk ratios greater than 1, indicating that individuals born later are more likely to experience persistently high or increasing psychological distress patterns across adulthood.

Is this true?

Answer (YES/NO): NO